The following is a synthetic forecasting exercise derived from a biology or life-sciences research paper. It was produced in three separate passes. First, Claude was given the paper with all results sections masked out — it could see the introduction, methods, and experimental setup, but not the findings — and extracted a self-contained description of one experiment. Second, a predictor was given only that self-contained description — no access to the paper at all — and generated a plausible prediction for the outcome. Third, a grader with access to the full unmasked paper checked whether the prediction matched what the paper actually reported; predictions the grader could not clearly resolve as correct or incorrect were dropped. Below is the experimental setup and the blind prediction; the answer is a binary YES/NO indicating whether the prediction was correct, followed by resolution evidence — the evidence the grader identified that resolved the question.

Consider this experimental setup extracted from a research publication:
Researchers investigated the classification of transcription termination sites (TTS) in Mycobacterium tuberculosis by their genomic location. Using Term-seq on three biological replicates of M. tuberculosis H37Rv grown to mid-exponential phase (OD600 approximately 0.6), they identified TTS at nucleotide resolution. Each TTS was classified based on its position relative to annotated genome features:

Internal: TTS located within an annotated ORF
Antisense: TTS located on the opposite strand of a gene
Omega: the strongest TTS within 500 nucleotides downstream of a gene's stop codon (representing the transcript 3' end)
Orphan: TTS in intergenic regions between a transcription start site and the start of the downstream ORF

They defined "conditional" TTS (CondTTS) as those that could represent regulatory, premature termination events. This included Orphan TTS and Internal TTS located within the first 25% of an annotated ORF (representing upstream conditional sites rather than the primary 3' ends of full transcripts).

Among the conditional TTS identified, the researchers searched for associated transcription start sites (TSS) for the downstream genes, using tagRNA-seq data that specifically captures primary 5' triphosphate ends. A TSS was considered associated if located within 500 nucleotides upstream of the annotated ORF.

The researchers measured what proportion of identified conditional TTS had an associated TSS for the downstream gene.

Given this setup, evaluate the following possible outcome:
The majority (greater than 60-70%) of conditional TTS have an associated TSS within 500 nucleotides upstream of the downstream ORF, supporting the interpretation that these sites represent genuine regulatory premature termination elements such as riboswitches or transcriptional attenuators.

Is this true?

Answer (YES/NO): YES